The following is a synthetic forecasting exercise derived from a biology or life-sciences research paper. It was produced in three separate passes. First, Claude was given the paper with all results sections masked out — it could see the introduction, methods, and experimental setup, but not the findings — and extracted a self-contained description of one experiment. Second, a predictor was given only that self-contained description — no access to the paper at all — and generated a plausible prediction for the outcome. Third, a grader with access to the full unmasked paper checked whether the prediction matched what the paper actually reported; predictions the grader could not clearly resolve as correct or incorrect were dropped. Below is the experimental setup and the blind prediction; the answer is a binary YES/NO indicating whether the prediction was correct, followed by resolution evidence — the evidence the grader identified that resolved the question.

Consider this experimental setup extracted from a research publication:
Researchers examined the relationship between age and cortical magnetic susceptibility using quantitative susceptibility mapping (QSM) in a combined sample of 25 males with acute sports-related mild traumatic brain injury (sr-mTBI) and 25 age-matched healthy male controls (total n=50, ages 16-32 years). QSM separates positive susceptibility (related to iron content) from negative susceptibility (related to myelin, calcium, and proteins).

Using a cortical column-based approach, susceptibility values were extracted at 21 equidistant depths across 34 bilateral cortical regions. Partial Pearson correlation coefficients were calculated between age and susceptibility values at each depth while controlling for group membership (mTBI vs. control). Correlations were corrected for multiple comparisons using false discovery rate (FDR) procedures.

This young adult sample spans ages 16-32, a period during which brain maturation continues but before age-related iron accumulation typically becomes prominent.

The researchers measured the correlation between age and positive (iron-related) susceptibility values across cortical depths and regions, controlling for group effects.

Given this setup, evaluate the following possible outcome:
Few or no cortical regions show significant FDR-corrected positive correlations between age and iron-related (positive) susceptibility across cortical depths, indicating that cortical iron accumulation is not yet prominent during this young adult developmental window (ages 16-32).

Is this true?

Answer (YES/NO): NO